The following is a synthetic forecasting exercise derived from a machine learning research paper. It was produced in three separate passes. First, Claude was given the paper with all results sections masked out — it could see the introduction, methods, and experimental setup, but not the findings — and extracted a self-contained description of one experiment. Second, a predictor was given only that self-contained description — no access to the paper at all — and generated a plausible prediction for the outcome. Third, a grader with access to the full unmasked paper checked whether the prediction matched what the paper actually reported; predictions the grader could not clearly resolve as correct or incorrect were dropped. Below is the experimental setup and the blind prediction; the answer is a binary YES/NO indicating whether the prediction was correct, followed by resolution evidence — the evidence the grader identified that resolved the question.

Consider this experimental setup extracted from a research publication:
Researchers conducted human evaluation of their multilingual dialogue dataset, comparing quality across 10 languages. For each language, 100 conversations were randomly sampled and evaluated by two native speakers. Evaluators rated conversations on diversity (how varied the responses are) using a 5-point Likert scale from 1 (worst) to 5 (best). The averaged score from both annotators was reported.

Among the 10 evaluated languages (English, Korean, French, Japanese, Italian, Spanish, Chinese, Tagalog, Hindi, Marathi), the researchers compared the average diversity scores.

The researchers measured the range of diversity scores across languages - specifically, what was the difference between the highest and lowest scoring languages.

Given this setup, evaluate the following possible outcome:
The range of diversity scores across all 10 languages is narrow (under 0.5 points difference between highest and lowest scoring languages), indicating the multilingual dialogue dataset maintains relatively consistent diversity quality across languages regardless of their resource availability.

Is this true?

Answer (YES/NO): NO